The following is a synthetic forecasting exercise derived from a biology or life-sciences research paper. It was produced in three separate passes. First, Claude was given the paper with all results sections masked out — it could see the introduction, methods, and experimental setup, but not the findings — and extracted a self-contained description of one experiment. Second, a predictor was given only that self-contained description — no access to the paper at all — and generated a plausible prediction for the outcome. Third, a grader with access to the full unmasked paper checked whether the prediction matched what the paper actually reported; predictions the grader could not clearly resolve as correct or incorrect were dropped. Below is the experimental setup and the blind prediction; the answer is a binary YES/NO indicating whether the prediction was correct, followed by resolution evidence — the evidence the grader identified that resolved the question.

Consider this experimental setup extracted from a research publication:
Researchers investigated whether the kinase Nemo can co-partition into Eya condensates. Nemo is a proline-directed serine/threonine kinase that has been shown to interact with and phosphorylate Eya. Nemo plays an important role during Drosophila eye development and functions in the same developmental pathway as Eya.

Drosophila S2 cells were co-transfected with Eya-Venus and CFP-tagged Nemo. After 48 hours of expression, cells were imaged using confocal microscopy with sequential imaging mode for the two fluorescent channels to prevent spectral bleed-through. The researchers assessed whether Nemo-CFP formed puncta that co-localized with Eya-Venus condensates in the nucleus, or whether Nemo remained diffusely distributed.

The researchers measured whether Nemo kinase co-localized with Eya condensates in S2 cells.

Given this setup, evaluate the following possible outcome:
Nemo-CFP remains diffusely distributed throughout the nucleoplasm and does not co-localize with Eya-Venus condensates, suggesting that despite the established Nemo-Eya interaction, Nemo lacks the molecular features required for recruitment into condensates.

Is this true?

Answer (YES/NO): NO